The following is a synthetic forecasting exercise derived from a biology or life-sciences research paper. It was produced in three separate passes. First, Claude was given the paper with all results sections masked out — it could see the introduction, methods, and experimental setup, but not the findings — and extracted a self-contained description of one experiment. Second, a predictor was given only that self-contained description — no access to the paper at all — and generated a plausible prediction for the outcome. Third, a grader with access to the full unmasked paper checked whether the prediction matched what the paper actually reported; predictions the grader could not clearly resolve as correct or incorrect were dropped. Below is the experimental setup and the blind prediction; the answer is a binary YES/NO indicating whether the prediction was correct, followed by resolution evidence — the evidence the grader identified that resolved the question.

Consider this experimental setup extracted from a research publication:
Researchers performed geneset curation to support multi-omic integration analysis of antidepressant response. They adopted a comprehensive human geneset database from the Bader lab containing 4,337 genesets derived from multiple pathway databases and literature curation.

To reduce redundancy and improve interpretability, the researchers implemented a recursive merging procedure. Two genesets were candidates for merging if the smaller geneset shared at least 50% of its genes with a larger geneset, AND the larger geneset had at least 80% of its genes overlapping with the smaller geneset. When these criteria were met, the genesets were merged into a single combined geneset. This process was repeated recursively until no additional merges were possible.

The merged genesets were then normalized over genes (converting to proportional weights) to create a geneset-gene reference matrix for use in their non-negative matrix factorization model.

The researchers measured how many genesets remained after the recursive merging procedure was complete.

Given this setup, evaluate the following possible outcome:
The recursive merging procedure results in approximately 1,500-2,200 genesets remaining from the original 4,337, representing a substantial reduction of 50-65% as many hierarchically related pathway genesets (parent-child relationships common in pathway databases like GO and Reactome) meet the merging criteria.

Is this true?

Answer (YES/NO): NO